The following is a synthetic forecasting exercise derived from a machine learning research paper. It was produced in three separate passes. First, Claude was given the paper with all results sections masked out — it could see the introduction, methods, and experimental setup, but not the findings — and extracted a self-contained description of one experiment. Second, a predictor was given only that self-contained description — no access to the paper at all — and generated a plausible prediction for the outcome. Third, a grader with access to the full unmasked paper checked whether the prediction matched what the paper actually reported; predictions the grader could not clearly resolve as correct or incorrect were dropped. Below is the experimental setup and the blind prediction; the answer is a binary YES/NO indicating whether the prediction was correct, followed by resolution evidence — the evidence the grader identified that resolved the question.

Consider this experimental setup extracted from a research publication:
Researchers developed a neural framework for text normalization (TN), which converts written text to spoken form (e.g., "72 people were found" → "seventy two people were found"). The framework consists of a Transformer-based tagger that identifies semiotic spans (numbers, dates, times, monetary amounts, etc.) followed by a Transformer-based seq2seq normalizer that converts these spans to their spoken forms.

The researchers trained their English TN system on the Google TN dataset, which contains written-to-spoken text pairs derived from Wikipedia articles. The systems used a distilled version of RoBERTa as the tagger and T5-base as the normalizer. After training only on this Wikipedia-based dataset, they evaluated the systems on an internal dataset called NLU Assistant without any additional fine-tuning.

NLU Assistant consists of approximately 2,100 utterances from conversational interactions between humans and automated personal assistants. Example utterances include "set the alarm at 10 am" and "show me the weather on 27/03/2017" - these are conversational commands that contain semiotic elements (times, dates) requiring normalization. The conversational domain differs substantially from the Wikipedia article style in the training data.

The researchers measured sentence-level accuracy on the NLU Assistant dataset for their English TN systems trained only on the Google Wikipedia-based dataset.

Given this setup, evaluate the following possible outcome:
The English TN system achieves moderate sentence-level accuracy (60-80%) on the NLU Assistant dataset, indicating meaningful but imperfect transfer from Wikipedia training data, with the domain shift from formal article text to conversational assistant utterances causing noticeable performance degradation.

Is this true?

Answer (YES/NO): NO